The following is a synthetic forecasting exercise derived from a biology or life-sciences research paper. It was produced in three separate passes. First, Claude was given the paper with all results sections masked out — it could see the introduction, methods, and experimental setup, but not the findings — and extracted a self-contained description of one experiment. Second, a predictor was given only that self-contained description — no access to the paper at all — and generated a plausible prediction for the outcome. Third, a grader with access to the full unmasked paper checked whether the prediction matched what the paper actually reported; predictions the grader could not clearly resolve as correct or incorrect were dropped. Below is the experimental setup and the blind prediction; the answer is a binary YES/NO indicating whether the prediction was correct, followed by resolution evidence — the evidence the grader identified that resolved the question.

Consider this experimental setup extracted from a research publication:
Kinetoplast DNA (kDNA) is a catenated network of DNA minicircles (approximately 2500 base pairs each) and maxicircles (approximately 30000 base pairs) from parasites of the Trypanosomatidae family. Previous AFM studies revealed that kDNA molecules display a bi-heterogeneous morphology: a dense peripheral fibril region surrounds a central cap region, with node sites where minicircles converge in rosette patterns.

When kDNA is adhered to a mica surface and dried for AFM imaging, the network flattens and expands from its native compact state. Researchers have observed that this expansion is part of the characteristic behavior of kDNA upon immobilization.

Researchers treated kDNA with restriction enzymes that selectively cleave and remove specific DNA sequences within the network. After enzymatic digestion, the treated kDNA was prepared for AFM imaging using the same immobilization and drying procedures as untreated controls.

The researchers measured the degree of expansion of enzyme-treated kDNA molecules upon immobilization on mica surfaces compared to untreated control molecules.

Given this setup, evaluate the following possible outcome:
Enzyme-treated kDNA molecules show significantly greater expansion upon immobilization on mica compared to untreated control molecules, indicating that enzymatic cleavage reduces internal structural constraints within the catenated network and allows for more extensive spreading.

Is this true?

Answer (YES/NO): NO